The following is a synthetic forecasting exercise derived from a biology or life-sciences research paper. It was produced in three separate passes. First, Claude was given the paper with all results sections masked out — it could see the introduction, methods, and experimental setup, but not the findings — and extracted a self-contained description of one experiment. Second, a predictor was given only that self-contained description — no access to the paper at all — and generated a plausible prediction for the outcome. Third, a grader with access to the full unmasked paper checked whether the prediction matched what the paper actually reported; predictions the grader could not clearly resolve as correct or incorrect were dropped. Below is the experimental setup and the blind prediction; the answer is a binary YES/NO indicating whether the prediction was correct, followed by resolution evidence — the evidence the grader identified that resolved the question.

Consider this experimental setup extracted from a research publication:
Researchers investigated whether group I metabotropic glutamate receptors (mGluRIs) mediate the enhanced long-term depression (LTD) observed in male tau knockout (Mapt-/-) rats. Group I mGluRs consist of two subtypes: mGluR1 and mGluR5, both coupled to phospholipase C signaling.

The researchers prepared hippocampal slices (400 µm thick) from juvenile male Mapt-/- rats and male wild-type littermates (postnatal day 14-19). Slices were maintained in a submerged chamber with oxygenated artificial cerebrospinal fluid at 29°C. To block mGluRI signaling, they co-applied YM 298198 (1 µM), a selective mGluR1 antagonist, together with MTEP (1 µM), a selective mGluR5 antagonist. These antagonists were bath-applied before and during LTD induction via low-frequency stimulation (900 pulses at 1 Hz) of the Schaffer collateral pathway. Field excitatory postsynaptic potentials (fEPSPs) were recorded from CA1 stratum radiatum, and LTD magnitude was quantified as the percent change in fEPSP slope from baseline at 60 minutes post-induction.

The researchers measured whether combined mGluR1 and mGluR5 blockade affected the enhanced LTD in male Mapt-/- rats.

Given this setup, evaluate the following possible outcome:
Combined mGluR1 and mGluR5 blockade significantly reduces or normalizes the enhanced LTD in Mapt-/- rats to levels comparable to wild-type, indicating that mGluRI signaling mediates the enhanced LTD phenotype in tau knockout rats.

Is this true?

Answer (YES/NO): YES